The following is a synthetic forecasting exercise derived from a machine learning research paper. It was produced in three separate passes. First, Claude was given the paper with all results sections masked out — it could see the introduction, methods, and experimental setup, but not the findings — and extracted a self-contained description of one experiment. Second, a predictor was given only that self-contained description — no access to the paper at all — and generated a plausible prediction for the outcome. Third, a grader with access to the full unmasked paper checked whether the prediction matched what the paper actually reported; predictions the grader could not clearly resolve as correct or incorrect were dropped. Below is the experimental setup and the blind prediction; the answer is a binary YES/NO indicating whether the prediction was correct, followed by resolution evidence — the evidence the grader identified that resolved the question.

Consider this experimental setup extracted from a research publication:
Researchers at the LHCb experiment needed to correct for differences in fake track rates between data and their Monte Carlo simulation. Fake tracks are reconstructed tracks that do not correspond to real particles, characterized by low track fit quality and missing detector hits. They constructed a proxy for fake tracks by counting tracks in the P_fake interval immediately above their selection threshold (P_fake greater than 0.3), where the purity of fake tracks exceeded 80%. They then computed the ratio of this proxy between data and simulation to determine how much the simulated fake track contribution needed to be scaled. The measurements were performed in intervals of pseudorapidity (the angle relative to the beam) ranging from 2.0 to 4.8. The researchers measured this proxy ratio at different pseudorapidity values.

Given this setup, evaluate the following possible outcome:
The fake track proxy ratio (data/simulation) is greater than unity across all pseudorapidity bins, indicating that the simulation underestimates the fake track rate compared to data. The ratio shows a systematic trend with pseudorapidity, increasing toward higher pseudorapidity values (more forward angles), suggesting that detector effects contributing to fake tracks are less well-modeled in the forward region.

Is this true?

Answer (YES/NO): NO